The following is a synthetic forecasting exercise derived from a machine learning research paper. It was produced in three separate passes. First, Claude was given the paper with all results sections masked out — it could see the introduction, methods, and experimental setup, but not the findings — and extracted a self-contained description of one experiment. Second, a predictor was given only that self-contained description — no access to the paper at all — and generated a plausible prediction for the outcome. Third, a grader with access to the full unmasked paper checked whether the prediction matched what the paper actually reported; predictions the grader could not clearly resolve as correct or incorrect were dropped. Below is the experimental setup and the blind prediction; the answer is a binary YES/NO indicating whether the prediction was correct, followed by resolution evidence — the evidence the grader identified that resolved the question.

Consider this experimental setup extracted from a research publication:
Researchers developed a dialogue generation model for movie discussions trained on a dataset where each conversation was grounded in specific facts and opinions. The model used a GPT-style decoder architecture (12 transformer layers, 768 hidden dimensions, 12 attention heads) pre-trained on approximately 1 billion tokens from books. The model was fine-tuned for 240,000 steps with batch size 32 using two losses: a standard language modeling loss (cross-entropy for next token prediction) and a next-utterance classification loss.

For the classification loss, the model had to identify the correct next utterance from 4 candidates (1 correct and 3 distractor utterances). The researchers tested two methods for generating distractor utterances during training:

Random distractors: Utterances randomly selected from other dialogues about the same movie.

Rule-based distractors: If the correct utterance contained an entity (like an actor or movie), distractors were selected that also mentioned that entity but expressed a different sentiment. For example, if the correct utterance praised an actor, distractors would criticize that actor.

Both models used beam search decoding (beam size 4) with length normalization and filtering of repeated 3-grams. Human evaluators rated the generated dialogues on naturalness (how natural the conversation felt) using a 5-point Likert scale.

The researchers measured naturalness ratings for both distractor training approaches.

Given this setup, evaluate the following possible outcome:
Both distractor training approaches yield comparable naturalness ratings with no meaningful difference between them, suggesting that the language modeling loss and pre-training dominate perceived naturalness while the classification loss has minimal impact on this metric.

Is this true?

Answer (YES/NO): NO